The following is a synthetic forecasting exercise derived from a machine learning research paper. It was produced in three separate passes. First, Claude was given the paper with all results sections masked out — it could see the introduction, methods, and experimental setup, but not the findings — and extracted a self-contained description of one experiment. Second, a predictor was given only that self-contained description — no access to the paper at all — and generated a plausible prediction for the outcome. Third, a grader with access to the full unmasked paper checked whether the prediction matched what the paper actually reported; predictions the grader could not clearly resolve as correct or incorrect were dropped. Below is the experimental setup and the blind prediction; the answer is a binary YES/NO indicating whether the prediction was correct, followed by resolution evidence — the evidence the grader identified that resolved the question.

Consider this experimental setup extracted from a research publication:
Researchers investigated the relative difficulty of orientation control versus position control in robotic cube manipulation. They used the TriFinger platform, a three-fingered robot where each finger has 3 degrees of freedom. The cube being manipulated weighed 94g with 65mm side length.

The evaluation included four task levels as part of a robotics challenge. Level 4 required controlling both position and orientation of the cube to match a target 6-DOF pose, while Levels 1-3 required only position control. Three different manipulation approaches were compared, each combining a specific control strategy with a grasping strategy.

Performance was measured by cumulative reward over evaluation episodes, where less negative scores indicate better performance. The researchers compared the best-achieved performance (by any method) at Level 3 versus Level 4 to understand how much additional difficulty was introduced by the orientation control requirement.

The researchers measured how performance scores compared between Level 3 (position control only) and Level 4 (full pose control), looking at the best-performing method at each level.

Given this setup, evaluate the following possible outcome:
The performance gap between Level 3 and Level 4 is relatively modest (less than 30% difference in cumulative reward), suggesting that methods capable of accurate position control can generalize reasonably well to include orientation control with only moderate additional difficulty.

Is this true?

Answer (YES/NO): NO